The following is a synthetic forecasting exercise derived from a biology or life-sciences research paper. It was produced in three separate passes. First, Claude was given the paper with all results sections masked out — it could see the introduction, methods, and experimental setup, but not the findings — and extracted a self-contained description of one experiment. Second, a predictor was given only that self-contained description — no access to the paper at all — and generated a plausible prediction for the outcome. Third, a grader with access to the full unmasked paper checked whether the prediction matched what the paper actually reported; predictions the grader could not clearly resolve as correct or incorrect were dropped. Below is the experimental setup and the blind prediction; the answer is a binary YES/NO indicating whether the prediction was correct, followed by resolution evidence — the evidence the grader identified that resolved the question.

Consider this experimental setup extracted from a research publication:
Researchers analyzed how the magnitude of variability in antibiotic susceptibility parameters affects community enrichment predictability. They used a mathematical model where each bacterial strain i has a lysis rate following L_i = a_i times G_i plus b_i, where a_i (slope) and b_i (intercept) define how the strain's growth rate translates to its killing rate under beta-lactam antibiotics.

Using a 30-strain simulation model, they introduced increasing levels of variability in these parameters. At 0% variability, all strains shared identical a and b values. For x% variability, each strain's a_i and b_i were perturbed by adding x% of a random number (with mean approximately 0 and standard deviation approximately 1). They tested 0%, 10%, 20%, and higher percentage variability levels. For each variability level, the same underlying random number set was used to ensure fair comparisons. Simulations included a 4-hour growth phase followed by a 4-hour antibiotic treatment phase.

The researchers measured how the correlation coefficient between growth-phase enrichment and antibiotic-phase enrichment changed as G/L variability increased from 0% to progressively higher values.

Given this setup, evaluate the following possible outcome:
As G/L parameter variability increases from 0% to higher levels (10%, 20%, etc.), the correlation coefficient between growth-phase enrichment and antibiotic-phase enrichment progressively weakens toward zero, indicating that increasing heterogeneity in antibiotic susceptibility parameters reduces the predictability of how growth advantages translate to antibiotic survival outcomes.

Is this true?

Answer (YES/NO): NO